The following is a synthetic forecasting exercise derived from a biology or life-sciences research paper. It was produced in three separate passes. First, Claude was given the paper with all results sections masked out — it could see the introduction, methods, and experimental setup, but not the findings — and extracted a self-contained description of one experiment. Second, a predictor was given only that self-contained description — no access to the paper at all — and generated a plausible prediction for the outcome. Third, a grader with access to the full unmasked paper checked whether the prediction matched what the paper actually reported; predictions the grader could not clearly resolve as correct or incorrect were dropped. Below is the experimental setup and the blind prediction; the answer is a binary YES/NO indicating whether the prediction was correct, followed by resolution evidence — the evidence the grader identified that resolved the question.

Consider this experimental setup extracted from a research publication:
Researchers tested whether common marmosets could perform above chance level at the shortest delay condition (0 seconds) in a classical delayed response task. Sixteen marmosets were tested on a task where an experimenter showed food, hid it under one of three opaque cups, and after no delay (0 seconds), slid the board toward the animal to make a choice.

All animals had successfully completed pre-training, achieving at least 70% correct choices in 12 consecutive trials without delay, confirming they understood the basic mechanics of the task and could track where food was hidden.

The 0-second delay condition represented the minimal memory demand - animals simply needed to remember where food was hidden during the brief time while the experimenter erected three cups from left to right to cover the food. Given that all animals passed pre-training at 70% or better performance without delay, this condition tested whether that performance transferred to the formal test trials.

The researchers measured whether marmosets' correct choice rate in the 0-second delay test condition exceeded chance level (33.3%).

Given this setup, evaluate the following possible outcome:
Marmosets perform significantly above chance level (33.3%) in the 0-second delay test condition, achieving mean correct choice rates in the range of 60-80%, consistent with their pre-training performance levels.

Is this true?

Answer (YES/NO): YES